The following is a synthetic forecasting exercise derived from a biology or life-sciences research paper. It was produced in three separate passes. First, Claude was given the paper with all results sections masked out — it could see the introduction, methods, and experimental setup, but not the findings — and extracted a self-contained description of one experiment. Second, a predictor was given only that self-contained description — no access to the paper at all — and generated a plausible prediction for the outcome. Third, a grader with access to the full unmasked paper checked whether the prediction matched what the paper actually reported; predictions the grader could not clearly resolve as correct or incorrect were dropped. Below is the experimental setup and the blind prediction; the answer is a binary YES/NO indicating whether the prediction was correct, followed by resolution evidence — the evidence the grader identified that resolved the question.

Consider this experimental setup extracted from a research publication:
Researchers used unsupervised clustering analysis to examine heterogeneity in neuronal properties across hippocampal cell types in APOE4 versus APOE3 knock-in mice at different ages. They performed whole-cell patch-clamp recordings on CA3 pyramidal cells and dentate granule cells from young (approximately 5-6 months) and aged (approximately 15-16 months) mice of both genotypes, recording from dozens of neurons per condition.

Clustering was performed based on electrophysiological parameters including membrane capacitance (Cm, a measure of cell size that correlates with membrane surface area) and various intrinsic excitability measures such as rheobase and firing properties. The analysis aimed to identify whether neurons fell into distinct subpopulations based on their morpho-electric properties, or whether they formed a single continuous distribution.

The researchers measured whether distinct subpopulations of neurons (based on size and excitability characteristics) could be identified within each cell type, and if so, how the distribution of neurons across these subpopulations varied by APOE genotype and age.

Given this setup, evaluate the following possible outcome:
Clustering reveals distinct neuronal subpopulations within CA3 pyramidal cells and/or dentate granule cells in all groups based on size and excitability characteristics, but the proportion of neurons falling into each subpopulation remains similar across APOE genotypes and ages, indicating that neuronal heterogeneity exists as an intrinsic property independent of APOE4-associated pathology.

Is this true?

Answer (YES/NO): NO